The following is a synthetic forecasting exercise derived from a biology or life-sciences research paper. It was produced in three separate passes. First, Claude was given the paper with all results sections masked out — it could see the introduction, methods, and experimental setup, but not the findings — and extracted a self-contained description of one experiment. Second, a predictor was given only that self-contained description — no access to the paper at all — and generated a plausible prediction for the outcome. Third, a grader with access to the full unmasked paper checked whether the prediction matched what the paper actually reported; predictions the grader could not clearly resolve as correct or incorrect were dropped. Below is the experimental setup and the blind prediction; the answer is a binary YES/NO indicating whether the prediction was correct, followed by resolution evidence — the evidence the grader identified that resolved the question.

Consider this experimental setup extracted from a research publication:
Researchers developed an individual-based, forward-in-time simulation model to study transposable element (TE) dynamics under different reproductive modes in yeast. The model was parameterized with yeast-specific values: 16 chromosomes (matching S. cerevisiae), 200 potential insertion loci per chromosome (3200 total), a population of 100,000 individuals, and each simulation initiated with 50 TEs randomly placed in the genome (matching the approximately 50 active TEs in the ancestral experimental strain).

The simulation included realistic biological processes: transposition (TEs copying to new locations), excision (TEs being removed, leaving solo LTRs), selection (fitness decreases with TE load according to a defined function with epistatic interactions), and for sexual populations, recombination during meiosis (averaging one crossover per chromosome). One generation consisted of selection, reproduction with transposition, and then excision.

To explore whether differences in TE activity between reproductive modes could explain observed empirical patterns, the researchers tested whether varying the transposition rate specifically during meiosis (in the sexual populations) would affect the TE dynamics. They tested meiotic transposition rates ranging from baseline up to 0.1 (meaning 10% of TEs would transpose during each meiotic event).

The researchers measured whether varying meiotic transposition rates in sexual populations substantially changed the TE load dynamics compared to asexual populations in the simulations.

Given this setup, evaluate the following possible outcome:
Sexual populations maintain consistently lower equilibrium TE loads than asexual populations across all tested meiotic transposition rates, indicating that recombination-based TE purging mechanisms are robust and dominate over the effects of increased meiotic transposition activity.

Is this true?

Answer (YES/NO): YES